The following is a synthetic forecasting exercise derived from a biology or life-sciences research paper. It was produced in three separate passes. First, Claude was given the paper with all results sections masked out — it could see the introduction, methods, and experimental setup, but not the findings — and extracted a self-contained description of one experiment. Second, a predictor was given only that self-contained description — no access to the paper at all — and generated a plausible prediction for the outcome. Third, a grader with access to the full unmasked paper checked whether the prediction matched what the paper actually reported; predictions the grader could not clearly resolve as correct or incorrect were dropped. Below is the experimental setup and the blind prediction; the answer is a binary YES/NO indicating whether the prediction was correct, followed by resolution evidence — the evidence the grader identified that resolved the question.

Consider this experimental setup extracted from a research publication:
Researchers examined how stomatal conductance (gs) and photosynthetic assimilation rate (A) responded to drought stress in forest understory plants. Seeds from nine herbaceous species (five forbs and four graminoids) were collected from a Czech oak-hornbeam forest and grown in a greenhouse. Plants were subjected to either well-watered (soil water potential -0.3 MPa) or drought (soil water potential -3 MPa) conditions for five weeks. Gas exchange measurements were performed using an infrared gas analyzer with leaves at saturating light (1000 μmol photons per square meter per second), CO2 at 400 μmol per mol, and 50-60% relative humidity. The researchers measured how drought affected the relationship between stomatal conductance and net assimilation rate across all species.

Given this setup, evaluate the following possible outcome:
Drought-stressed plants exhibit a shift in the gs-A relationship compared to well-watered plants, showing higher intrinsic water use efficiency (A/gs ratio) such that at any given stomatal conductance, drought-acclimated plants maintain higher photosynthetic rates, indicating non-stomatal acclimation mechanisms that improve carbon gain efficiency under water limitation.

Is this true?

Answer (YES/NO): NO